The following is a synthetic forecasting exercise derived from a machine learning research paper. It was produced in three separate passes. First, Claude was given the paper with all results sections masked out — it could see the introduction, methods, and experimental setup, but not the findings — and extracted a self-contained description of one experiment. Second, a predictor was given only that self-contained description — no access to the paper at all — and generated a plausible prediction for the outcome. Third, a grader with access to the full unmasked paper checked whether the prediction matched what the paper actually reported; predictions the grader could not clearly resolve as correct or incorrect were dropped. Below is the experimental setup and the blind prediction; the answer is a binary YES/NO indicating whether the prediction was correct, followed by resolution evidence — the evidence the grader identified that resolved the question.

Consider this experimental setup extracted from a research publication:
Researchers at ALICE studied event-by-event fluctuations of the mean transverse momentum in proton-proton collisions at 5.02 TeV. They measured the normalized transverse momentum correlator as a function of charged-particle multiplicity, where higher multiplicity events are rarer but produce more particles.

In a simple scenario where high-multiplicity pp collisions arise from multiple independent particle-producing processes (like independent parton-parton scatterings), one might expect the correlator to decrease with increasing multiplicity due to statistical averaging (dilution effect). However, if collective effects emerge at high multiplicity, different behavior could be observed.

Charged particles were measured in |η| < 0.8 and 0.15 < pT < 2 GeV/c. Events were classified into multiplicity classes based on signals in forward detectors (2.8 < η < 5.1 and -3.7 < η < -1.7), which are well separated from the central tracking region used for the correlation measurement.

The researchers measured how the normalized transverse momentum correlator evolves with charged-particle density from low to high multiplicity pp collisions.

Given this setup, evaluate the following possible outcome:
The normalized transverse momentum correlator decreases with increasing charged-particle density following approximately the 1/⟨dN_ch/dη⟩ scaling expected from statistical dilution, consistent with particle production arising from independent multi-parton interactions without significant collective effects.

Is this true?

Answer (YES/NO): NO